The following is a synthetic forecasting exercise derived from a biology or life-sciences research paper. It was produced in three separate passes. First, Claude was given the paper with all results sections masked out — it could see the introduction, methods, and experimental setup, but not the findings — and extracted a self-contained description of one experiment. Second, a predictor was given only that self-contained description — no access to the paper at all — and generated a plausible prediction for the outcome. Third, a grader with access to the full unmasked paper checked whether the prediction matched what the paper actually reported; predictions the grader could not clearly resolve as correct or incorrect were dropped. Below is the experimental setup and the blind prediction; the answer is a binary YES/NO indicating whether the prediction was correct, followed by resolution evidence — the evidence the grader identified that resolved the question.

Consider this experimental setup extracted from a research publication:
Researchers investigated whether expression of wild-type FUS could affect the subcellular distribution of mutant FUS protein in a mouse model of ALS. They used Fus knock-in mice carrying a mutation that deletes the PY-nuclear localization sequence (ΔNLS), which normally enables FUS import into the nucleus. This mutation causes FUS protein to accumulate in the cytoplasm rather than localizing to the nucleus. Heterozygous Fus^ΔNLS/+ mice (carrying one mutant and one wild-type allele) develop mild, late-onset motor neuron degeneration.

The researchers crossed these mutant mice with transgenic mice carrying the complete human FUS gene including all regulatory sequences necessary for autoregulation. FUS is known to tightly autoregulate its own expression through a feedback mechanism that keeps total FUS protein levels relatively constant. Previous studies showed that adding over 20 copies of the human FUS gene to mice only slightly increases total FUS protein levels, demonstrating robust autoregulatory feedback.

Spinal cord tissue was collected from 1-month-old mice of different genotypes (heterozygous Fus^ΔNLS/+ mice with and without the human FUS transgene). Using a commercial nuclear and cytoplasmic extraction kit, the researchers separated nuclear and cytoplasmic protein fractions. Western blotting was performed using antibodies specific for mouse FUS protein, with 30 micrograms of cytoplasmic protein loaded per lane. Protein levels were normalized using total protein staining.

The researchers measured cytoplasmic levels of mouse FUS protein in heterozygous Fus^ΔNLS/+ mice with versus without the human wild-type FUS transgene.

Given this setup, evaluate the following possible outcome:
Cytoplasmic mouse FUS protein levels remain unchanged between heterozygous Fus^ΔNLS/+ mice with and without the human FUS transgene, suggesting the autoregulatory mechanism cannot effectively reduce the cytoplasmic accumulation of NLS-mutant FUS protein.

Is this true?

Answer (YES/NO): NO